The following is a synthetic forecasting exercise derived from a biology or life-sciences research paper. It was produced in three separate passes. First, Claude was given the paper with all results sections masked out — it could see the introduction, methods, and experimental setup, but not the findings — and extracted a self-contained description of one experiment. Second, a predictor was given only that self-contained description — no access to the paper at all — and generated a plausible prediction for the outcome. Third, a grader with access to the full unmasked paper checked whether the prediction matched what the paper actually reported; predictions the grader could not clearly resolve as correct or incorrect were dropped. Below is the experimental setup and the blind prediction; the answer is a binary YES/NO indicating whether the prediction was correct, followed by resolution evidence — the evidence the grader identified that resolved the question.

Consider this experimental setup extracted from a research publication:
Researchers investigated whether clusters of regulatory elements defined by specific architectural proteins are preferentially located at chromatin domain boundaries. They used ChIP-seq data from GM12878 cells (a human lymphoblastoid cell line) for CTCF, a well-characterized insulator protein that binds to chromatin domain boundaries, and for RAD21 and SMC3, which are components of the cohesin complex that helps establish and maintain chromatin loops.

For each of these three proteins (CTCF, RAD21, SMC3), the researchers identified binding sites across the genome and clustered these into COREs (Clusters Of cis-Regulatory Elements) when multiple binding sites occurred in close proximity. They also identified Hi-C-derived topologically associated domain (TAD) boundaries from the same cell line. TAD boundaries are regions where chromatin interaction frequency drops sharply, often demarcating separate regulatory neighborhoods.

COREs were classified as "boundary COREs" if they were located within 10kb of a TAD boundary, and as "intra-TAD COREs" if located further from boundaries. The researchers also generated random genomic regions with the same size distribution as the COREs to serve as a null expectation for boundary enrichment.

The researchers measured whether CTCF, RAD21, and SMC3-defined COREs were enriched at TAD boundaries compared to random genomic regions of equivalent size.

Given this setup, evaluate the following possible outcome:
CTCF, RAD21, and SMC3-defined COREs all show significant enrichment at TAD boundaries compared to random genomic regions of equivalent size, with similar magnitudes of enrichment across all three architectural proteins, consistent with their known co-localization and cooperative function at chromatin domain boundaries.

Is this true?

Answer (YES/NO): YES